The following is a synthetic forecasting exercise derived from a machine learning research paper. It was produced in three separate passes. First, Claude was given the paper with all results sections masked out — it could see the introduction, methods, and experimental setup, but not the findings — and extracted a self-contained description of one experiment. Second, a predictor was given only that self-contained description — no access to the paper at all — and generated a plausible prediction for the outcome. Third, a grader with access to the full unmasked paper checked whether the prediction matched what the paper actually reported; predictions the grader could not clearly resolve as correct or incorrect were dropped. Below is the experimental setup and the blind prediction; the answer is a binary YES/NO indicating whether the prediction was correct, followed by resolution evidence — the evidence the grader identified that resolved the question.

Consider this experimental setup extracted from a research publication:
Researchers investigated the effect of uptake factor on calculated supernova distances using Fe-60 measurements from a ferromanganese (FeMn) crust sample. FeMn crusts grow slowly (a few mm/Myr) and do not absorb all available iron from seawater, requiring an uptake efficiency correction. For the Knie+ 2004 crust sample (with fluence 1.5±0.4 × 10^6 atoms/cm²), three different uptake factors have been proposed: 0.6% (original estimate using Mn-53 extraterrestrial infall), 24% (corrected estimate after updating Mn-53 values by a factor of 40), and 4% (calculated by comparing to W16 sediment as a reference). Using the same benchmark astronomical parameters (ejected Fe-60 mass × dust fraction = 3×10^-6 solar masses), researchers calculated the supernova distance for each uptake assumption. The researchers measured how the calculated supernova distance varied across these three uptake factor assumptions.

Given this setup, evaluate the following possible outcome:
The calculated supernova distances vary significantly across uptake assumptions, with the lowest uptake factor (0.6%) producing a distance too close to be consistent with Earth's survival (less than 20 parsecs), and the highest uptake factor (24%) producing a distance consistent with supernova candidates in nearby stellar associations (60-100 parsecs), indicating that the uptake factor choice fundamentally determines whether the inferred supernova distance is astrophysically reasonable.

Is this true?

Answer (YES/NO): NO